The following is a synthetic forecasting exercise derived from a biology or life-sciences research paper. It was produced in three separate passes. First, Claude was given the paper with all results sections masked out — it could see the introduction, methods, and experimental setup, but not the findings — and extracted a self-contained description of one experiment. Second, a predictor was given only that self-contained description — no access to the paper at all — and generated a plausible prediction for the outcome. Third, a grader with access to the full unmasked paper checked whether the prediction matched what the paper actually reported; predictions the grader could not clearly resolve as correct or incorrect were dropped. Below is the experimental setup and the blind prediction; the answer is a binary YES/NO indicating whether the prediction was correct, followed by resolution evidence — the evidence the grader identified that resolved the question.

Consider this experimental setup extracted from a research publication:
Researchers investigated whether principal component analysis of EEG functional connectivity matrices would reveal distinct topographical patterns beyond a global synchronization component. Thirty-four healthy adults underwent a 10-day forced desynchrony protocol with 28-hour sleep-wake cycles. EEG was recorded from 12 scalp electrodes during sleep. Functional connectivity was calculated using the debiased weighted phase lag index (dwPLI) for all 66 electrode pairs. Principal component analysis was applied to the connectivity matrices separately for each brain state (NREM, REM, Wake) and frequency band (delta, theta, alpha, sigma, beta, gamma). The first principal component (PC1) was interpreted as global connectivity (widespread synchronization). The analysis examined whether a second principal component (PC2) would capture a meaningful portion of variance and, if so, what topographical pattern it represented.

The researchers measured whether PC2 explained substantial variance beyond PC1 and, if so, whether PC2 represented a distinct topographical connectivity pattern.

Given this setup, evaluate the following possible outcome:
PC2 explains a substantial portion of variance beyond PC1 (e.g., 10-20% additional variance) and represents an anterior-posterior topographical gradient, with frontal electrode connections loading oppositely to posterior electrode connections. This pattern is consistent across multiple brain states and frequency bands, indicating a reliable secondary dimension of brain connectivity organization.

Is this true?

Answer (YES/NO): NO